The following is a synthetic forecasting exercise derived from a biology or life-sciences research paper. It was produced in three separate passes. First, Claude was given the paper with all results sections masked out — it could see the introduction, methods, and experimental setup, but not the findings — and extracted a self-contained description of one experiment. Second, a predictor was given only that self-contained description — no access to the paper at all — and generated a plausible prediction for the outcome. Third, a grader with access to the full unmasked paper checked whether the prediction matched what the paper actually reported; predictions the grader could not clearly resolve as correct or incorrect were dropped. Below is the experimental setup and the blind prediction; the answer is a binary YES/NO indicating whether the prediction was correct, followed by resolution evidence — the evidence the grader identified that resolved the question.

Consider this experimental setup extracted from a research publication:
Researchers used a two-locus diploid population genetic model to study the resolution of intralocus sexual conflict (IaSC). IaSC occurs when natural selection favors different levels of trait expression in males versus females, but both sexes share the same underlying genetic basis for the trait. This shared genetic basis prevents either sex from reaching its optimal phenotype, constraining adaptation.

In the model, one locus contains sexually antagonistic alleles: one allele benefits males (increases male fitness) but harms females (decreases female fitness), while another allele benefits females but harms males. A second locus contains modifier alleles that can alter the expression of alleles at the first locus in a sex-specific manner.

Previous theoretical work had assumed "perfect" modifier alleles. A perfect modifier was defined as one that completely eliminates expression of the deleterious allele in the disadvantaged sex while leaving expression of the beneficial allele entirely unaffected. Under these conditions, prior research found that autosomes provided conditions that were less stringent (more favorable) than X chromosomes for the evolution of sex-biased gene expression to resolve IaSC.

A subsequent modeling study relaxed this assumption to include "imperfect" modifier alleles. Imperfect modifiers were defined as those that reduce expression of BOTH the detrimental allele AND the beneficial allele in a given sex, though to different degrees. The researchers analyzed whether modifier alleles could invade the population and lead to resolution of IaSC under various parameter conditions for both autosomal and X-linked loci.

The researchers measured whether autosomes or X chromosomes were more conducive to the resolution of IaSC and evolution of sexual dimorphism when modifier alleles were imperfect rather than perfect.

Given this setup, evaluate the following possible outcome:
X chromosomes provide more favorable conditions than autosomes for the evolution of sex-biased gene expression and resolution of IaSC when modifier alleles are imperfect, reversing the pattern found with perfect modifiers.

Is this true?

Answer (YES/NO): YES